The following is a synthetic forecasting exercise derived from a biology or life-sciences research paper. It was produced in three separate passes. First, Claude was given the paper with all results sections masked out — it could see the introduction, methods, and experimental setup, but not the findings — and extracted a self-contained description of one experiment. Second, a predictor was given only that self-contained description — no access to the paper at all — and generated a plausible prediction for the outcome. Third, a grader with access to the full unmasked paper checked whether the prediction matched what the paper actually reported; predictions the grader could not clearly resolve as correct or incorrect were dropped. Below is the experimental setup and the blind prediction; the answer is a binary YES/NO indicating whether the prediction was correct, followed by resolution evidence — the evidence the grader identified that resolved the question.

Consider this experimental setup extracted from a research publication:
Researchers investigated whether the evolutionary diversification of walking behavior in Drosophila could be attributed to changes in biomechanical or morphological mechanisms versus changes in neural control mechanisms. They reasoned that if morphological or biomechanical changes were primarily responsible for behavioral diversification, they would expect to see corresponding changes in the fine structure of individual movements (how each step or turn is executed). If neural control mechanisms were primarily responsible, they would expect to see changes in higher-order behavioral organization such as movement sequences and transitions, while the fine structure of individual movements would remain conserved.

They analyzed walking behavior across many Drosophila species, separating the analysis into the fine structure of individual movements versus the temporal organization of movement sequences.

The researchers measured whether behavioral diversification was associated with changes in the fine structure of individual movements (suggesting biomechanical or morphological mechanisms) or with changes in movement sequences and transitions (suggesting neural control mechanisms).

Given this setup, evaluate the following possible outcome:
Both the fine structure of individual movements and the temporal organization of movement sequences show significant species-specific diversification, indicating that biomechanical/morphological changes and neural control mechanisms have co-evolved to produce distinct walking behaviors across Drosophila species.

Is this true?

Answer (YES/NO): NO